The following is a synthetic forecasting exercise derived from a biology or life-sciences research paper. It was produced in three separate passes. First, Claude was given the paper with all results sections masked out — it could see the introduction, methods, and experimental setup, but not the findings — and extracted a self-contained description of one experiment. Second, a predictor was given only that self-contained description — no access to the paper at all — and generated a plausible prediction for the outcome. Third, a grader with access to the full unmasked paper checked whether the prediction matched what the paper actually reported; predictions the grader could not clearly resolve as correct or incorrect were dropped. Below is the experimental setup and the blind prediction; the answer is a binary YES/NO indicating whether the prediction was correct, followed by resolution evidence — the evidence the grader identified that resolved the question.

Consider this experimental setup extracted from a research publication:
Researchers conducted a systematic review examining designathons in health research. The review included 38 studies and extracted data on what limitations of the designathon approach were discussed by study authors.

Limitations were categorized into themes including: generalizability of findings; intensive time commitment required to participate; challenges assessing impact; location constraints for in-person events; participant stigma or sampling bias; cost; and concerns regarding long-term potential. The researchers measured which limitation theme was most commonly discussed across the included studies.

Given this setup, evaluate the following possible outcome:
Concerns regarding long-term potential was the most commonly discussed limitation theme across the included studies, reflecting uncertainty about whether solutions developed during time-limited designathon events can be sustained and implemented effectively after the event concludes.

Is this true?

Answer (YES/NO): NO